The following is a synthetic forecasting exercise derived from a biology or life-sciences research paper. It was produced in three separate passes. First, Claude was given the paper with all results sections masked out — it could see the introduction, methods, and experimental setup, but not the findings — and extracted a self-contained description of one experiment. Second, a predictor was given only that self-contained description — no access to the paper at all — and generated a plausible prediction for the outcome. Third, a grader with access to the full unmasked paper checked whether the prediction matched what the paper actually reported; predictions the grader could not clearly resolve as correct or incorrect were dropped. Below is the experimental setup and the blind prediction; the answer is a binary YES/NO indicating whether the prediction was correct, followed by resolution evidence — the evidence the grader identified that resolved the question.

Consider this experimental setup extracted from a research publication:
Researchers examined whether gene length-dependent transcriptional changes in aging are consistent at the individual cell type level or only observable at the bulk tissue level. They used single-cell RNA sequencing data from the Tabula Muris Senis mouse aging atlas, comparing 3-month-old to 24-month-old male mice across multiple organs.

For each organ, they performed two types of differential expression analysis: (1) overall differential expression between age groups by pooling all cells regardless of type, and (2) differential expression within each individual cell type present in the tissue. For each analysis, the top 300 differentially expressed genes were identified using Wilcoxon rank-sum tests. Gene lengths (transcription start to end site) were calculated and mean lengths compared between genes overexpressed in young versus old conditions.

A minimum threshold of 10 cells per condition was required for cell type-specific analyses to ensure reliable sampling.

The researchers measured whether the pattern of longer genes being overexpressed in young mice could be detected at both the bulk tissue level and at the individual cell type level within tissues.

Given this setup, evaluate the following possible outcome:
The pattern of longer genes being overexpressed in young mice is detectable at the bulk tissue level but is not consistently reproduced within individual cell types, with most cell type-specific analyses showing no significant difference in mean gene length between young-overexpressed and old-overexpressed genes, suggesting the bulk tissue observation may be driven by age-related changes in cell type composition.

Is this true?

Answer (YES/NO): NO